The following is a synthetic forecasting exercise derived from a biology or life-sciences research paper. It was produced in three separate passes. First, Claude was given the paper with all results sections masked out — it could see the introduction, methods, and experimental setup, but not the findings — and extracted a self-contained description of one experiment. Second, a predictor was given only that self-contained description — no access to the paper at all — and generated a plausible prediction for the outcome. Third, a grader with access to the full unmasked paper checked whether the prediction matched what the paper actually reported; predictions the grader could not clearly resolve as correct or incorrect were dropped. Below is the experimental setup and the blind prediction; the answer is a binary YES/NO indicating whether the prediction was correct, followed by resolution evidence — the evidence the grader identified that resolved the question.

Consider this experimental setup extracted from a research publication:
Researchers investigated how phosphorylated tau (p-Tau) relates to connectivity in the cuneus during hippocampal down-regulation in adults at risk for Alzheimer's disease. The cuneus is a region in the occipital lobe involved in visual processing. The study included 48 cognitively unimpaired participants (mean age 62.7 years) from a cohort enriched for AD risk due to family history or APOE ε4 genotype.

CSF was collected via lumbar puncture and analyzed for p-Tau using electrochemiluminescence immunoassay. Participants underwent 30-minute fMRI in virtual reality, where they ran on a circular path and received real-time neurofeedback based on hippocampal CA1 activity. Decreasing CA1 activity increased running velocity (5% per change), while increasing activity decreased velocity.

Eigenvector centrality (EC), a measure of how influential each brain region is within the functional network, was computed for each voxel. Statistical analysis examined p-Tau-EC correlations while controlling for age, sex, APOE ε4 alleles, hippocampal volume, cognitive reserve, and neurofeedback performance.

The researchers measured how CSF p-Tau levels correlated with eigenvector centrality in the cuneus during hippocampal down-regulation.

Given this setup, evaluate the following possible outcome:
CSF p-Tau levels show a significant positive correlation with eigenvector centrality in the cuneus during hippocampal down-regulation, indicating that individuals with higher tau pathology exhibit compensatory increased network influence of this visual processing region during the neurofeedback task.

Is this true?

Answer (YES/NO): NO